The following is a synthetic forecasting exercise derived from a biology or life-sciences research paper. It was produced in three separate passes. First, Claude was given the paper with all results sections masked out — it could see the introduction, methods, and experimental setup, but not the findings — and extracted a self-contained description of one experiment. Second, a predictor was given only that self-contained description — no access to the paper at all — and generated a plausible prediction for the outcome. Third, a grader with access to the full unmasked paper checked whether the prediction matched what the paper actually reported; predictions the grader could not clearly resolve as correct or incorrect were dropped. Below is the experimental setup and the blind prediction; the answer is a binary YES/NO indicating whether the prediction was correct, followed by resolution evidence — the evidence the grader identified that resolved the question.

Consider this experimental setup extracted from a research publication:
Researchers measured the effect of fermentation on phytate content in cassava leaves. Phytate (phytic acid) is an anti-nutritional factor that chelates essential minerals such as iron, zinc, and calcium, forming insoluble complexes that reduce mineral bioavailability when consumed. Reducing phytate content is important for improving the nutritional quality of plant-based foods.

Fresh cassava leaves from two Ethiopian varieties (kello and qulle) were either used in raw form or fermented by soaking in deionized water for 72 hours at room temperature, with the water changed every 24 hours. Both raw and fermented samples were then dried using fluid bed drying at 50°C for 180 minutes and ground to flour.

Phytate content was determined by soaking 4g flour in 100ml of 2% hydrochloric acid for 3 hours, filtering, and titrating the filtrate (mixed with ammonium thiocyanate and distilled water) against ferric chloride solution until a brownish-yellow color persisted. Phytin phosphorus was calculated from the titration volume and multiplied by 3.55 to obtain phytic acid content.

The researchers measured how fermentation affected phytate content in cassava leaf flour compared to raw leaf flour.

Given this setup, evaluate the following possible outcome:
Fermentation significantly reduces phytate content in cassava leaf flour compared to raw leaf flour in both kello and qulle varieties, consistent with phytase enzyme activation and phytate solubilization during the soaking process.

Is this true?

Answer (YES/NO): YES